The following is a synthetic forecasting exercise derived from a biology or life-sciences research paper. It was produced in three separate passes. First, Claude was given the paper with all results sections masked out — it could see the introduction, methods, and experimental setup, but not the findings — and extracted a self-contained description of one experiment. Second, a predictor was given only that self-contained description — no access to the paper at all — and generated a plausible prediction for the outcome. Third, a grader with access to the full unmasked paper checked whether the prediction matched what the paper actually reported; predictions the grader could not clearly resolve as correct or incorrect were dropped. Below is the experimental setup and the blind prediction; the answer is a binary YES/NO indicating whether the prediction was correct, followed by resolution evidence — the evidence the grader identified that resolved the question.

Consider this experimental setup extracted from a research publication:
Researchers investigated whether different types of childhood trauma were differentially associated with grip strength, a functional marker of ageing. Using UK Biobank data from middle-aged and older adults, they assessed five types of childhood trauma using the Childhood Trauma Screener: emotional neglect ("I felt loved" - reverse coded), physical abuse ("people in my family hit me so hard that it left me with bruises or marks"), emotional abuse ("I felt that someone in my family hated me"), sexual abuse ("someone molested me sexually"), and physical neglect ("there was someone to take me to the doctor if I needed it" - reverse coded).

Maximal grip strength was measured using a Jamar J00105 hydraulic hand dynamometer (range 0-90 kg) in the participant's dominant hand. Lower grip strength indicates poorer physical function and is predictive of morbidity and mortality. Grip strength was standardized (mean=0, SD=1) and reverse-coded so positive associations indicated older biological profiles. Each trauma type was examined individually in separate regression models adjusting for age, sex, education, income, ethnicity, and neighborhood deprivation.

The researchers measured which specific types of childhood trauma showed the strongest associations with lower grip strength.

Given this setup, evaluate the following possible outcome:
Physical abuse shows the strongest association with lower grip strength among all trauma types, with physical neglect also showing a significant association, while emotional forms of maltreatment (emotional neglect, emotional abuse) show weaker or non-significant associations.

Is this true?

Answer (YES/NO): NO